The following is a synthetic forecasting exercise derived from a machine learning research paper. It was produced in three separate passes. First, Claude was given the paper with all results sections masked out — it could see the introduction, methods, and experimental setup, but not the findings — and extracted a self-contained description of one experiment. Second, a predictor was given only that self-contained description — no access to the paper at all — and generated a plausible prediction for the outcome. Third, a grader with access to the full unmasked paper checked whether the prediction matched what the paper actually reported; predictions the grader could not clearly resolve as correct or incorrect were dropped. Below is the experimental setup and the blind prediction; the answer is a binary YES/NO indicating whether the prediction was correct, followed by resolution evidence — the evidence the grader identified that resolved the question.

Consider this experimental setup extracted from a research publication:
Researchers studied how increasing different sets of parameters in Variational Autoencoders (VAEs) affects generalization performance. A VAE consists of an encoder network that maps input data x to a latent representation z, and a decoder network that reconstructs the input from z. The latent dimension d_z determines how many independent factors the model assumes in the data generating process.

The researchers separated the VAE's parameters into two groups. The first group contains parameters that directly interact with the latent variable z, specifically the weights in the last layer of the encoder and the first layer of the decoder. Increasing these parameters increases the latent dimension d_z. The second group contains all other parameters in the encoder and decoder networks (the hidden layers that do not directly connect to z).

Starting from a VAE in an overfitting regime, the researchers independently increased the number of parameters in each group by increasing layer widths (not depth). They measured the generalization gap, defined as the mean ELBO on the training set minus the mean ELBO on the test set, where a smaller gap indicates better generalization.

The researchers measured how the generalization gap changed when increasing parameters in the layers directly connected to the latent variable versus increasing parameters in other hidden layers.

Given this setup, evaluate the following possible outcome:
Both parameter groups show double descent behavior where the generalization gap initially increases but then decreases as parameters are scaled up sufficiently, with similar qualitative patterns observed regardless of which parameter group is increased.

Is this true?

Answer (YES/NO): NO